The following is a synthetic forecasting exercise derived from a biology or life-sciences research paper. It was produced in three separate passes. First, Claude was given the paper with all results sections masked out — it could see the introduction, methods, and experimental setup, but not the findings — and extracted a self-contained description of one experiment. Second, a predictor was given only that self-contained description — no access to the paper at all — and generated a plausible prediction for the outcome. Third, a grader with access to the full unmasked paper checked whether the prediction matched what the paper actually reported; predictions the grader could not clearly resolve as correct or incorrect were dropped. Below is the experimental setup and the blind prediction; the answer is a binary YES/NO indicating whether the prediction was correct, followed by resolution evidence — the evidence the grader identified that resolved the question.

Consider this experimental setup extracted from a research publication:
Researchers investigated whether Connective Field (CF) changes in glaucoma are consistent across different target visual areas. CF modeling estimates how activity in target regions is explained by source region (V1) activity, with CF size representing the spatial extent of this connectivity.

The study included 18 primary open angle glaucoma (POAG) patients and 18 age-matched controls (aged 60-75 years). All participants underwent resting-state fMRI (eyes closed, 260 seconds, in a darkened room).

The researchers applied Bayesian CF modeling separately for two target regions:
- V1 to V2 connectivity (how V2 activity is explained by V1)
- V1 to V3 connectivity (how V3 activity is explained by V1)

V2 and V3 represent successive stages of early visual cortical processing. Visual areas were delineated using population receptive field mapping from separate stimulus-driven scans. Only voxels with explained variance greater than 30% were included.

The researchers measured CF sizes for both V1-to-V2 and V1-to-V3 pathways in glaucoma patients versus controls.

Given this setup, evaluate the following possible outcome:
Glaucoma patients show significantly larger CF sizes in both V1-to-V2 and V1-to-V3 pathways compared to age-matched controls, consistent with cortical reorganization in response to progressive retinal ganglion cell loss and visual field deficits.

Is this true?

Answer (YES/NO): NO